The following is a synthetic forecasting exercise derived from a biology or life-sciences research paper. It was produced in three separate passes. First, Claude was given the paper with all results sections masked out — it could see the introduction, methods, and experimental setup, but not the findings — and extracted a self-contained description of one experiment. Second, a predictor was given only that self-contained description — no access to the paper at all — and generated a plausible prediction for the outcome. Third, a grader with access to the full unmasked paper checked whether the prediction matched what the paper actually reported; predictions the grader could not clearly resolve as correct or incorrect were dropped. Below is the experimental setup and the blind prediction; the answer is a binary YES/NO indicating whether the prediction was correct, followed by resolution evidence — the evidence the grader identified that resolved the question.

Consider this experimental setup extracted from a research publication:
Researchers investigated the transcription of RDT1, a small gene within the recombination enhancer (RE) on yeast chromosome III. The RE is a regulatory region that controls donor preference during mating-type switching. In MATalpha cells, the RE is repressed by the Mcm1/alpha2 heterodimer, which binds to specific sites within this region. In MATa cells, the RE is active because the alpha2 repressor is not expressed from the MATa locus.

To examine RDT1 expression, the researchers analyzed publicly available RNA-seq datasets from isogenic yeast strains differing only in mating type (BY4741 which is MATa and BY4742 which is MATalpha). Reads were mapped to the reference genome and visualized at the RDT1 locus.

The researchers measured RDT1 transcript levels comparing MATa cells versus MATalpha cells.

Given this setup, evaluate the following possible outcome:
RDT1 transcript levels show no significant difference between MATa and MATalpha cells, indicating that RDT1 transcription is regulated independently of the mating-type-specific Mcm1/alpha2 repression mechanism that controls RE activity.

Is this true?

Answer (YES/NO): NO